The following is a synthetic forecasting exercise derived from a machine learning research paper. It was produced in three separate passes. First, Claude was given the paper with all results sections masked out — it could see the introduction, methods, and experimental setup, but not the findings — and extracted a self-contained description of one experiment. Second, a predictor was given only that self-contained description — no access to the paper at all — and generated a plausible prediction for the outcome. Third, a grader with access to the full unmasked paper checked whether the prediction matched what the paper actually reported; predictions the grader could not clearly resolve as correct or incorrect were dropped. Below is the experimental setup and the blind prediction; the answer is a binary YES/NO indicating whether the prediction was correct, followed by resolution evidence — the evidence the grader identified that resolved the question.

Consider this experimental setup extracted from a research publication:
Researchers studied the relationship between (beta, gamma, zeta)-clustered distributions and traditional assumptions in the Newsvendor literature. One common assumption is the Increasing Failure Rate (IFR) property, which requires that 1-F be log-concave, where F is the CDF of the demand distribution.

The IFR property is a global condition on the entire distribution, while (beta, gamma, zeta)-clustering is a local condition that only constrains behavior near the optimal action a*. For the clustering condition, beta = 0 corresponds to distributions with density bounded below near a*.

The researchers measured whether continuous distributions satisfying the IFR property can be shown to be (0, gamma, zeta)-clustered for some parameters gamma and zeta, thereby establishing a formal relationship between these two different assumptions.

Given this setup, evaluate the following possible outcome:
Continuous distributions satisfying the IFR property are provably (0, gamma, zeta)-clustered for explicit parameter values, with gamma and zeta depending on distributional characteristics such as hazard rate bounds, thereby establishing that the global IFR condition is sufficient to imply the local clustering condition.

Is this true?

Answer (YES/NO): YES